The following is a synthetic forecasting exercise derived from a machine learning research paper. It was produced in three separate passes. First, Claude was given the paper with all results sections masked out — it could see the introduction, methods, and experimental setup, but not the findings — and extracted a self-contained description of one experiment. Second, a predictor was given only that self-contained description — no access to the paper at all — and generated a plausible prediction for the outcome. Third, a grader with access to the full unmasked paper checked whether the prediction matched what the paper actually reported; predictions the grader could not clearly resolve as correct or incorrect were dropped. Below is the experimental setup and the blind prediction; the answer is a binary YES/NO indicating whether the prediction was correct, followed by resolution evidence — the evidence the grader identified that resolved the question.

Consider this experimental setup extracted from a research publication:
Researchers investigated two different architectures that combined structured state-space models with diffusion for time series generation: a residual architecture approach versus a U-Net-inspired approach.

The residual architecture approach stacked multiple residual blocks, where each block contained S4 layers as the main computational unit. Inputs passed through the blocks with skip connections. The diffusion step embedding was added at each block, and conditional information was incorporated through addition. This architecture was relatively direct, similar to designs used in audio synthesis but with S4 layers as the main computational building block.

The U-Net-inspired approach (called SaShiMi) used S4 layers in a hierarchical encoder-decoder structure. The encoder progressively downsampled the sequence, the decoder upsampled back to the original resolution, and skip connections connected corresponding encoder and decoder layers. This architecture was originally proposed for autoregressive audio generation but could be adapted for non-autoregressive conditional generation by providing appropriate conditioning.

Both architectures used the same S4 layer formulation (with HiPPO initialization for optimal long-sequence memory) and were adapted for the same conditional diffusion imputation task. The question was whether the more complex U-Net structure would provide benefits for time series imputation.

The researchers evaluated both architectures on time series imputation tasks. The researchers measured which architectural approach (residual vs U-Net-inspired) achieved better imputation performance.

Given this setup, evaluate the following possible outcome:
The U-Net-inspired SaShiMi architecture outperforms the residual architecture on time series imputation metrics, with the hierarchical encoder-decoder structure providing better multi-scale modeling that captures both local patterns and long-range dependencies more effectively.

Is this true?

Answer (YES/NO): NO